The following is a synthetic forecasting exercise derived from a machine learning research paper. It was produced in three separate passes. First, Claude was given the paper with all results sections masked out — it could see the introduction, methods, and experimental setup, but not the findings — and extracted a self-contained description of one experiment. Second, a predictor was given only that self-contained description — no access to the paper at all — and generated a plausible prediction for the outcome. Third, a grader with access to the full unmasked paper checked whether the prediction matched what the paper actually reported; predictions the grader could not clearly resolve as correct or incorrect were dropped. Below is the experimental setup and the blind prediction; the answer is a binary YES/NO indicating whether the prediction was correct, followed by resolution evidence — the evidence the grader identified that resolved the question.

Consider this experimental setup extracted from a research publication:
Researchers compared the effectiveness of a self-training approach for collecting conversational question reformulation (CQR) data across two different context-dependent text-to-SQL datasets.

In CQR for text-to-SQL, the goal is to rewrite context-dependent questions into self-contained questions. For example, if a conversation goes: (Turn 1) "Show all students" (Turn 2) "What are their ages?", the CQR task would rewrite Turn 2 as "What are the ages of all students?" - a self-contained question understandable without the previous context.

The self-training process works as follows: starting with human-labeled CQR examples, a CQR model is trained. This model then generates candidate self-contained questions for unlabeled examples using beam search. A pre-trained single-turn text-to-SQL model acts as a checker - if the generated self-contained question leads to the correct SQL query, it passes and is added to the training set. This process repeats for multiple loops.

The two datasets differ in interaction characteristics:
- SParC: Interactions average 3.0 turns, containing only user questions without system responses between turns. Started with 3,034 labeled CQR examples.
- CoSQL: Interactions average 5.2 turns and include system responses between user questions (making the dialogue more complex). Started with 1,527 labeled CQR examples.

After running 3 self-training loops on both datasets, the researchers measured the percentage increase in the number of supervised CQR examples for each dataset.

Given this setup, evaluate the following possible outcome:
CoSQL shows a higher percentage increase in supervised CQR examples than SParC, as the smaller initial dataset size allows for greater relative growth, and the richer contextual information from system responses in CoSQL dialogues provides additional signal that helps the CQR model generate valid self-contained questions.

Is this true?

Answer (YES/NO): NO